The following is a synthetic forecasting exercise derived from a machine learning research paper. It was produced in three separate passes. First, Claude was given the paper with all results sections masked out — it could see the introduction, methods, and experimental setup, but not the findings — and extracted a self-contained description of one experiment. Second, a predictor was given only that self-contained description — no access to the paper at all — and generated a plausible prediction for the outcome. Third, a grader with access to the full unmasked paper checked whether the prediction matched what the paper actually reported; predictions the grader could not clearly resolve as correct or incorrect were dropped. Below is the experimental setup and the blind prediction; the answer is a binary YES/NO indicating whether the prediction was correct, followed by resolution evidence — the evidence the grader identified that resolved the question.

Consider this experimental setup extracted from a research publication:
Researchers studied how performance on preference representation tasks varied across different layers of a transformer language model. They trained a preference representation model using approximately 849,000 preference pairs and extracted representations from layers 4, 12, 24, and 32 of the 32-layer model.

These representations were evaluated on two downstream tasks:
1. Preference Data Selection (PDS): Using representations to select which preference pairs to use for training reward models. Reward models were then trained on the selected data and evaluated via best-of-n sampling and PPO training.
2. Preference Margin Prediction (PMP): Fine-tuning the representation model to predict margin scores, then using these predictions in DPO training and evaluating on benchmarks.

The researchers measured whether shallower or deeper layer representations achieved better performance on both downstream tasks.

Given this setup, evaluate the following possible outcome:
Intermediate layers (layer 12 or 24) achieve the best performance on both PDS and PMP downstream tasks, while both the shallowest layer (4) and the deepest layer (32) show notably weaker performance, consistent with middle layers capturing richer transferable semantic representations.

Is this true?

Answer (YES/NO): NO